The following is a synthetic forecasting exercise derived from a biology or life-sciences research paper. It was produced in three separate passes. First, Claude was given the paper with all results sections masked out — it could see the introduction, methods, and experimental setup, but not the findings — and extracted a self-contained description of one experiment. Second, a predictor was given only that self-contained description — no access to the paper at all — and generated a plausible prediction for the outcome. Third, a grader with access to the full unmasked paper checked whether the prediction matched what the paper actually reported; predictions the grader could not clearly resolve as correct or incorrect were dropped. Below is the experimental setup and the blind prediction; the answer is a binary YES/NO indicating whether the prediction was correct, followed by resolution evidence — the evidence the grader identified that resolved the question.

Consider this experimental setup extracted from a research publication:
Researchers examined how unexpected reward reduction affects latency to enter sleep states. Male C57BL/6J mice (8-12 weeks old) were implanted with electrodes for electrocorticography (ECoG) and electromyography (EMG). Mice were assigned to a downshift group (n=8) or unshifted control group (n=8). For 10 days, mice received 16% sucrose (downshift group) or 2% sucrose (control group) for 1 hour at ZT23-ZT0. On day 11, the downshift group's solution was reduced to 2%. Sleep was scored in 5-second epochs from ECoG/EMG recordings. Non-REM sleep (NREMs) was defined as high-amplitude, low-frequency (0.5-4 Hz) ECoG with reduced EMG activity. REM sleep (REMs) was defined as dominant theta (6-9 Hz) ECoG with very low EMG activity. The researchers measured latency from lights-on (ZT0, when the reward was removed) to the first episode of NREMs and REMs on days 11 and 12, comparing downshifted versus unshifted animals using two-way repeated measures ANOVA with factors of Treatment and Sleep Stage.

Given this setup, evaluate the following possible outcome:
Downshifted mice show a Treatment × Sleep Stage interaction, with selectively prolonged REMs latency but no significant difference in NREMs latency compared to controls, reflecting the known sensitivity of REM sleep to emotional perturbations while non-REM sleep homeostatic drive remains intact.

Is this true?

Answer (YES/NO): NO